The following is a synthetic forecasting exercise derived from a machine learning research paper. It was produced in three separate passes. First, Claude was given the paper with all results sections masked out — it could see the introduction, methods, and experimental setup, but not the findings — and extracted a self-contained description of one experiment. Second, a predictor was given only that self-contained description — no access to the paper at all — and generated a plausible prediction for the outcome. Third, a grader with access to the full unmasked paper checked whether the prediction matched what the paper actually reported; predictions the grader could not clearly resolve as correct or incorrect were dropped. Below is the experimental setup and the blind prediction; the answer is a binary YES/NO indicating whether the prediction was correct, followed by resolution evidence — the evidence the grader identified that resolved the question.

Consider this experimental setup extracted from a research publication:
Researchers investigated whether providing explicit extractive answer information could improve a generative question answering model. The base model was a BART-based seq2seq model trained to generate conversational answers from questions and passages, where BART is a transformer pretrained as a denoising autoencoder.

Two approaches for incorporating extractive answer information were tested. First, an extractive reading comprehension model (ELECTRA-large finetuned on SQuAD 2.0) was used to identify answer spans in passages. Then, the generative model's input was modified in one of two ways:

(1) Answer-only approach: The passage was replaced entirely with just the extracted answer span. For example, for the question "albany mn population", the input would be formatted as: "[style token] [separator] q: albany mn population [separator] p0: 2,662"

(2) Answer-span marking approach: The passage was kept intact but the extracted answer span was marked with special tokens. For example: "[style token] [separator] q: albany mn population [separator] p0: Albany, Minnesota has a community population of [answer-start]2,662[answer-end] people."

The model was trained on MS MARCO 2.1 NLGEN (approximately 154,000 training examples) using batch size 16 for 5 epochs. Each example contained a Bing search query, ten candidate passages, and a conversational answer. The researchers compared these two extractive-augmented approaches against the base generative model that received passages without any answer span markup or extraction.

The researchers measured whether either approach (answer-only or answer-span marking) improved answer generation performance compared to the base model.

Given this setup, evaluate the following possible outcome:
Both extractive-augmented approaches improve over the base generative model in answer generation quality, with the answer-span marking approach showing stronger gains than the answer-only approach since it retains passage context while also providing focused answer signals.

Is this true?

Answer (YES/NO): NO